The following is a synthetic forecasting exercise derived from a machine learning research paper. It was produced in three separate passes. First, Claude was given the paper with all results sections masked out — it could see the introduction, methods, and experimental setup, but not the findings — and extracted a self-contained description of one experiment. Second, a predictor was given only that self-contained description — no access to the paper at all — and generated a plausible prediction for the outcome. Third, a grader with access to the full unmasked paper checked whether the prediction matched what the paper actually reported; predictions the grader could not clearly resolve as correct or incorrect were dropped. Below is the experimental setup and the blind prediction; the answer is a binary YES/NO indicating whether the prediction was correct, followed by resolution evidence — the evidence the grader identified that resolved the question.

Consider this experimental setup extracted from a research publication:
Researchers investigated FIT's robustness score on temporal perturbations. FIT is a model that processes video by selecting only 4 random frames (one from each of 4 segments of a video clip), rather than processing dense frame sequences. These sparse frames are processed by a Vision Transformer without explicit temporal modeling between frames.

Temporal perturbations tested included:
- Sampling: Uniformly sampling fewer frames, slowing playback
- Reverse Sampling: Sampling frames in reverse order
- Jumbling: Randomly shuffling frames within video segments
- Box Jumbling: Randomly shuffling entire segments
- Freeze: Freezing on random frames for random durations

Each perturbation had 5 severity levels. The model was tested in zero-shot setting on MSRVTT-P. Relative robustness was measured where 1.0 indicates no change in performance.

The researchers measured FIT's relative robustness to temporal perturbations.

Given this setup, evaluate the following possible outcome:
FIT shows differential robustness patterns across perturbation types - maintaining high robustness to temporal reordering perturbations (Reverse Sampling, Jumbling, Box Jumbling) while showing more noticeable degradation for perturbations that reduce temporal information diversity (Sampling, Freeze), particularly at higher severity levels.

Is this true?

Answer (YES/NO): NO